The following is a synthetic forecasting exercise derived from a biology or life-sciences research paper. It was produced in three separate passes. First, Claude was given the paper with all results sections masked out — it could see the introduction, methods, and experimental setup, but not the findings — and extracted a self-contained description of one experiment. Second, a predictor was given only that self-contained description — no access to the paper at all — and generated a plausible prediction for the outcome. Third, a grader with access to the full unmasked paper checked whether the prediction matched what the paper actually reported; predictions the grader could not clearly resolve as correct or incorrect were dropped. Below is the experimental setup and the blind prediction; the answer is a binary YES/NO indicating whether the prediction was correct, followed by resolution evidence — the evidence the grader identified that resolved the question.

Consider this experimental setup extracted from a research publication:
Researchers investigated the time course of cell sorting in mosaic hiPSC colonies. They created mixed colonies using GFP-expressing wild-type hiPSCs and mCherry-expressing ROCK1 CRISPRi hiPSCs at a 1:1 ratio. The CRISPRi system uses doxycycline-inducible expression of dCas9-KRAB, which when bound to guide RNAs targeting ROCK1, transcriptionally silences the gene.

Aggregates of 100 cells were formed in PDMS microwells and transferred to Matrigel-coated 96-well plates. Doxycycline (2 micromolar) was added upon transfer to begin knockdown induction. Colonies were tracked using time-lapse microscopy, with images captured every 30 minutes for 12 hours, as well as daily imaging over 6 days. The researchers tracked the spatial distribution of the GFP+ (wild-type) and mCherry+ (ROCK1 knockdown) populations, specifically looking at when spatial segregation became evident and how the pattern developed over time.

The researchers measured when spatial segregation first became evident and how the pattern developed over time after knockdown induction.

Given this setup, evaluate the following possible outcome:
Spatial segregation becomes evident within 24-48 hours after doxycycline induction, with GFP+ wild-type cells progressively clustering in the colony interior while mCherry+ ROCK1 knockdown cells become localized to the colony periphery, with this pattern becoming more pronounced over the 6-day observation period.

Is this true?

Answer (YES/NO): NO